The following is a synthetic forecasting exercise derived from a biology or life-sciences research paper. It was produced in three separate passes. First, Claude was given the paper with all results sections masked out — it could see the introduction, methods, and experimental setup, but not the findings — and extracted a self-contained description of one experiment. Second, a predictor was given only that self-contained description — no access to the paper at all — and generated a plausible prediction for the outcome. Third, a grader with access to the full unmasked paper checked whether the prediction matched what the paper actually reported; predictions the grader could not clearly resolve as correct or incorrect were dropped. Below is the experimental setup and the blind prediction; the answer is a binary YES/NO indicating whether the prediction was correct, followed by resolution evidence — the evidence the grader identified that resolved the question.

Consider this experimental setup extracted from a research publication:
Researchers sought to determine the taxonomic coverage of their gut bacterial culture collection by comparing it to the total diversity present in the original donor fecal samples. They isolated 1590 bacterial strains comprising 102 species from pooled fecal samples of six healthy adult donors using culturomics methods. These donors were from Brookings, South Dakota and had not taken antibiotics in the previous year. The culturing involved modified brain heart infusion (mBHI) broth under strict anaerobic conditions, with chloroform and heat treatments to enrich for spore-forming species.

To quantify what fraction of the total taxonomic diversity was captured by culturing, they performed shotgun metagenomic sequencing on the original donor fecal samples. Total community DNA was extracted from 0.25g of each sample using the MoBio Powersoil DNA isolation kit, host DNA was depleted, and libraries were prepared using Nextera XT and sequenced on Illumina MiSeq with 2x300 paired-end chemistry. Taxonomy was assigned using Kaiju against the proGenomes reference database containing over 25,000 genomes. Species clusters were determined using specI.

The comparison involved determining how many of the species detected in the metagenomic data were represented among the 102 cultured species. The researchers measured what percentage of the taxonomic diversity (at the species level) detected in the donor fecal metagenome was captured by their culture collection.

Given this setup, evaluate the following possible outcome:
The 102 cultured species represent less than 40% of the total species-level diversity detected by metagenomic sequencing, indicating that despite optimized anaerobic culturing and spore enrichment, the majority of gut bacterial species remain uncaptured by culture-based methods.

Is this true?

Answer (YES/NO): NO